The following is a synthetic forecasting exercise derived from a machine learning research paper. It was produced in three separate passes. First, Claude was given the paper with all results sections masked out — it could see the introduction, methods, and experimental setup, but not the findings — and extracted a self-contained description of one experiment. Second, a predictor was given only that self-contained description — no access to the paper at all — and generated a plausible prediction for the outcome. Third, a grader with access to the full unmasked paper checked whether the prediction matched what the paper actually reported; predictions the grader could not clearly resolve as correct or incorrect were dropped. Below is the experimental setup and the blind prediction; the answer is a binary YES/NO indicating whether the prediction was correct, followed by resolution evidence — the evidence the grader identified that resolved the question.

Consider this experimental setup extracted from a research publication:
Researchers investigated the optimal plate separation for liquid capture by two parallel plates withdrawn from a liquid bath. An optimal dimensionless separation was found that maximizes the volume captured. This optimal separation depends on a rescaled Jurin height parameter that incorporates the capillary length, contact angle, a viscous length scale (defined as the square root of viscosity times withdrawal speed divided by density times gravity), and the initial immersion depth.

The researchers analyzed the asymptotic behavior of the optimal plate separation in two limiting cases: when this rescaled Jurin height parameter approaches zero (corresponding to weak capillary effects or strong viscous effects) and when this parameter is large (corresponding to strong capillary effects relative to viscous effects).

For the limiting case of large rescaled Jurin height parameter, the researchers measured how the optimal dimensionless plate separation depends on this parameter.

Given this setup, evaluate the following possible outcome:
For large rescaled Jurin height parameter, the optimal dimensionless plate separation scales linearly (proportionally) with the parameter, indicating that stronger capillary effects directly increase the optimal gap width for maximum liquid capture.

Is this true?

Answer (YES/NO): NO